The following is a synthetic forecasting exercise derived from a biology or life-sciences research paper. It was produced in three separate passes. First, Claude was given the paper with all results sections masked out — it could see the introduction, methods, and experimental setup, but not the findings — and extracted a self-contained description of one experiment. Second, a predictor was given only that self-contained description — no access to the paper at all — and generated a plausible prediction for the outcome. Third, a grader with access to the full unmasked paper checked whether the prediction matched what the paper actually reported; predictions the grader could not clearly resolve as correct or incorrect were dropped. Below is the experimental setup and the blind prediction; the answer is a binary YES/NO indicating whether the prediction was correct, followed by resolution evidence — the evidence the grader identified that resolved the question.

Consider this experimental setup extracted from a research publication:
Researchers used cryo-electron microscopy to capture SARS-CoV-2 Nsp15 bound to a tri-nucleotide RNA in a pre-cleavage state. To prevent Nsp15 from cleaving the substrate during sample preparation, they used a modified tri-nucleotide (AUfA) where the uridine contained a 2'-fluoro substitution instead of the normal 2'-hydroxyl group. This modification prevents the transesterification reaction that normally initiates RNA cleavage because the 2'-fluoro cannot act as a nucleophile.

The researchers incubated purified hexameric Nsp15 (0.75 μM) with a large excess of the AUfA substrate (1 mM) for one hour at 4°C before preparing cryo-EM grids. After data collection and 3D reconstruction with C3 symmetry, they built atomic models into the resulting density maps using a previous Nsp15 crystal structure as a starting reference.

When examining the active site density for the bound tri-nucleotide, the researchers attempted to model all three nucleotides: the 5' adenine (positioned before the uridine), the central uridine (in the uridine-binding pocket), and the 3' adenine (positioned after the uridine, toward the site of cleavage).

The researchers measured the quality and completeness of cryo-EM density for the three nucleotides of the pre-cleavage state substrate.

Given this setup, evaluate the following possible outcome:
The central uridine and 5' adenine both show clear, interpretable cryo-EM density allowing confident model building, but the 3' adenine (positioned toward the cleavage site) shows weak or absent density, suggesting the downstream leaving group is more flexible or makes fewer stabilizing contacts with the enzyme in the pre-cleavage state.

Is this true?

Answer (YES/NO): NO